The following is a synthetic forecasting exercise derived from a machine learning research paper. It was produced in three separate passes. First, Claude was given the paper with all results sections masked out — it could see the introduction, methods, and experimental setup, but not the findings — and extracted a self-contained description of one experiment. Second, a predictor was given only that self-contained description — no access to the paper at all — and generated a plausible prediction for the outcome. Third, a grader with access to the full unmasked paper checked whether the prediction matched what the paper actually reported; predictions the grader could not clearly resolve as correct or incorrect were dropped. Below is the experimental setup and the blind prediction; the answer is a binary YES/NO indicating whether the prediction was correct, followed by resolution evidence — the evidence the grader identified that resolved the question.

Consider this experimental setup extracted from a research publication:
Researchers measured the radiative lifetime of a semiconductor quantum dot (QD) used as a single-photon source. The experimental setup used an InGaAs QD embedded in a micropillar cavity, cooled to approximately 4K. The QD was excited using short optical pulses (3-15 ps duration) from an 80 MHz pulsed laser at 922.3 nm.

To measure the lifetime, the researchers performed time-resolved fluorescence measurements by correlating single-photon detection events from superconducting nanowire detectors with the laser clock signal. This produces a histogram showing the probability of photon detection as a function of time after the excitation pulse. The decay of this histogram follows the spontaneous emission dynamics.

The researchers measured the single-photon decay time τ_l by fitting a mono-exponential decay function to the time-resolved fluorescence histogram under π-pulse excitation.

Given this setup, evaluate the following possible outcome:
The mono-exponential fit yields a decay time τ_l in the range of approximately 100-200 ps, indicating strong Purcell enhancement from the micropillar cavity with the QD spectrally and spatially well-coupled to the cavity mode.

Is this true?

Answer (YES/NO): NO